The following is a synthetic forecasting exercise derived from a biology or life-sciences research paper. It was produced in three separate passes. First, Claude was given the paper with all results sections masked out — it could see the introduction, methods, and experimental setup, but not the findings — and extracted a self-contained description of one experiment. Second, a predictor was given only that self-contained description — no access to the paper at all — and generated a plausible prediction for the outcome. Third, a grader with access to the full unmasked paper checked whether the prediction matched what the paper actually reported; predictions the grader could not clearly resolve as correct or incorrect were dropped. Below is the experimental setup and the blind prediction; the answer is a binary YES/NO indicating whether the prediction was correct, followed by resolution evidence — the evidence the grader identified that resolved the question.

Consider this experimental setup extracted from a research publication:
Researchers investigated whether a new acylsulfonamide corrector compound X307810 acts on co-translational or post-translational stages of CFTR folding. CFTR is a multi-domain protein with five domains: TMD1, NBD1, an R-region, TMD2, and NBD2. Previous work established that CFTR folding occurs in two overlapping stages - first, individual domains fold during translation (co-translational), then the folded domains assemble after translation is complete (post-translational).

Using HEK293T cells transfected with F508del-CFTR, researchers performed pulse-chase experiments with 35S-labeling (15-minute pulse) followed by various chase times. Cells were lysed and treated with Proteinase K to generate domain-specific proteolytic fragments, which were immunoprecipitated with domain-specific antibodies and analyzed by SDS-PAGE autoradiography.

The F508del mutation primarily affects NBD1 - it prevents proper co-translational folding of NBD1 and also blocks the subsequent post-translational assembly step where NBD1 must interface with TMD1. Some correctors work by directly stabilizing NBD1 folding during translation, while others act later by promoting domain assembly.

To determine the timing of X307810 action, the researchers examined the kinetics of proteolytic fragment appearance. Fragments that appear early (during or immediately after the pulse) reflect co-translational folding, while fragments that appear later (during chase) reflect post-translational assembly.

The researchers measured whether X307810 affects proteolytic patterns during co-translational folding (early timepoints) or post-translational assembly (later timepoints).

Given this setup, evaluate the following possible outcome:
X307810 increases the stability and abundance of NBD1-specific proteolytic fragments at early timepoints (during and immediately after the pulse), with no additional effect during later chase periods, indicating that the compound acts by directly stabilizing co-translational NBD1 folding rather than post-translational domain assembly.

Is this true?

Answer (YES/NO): NO